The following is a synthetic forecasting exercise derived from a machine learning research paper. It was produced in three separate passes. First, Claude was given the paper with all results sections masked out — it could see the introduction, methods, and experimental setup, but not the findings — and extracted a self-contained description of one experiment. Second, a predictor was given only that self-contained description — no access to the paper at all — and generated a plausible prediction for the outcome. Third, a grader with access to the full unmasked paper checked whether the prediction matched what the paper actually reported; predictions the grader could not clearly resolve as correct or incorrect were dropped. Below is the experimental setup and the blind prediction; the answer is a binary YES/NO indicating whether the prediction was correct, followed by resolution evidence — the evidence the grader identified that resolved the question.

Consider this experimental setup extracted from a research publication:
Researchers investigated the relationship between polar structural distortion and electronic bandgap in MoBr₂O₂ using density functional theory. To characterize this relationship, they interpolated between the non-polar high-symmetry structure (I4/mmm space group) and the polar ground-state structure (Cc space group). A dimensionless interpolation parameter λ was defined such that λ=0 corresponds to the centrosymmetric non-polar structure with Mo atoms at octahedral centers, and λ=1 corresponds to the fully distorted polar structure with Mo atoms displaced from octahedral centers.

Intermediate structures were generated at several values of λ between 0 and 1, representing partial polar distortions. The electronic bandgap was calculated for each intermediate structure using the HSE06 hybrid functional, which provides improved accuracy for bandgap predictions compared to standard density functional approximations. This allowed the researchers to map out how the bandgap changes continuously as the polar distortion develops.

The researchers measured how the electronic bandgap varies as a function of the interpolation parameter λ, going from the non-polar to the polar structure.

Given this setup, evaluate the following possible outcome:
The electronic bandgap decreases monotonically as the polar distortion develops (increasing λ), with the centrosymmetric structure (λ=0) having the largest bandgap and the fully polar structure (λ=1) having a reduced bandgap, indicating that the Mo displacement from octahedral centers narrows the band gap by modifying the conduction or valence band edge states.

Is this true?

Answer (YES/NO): NO